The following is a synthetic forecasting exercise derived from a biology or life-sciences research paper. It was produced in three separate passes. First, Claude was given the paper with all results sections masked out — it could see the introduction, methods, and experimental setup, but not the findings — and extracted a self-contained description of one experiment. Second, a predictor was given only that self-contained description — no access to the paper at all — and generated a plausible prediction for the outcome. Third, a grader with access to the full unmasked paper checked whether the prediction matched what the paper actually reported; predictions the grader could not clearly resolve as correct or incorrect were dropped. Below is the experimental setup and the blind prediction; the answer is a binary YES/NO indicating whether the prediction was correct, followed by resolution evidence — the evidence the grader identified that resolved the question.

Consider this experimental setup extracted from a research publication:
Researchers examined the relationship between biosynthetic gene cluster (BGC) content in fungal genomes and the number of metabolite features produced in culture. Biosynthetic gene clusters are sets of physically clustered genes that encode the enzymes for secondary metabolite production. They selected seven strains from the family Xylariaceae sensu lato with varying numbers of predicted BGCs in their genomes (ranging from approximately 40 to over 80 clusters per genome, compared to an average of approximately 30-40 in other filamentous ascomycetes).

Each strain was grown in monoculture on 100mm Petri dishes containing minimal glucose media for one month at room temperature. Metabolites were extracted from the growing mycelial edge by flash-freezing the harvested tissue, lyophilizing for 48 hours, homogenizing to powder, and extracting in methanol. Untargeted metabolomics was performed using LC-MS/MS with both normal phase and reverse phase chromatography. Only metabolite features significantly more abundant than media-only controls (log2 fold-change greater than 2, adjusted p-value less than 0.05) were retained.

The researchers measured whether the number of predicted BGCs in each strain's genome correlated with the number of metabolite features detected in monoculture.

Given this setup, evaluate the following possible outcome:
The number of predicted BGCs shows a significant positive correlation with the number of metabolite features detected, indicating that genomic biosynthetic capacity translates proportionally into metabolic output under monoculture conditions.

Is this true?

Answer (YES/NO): NO